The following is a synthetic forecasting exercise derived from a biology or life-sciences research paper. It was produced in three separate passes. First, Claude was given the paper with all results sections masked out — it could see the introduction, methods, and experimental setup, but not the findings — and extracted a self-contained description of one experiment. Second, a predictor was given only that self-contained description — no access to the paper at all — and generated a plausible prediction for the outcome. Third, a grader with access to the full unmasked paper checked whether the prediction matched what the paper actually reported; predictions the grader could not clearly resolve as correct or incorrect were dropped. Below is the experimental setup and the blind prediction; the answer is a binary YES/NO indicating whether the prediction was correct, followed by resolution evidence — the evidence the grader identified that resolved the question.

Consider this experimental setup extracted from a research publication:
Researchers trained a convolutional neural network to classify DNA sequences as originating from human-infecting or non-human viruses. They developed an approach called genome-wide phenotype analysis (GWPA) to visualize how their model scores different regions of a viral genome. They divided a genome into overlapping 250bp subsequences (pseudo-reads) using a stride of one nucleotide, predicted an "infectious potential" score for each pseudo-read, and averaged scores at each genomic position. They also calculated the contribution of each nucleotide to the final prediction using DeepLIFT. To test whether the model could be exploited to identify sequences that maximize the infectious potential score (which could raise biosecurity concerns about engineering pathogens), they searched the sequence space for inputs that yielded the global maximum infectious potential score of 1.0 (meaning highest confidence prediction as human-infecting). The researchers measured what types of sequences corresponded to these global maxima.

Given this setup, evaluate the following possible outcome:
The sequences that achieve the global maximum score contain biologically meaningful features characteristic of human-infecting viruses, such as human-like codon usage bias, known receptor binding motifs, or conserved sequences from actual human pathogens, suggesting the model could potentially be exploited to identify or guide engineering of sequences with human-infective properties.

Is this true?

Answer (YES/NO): NO